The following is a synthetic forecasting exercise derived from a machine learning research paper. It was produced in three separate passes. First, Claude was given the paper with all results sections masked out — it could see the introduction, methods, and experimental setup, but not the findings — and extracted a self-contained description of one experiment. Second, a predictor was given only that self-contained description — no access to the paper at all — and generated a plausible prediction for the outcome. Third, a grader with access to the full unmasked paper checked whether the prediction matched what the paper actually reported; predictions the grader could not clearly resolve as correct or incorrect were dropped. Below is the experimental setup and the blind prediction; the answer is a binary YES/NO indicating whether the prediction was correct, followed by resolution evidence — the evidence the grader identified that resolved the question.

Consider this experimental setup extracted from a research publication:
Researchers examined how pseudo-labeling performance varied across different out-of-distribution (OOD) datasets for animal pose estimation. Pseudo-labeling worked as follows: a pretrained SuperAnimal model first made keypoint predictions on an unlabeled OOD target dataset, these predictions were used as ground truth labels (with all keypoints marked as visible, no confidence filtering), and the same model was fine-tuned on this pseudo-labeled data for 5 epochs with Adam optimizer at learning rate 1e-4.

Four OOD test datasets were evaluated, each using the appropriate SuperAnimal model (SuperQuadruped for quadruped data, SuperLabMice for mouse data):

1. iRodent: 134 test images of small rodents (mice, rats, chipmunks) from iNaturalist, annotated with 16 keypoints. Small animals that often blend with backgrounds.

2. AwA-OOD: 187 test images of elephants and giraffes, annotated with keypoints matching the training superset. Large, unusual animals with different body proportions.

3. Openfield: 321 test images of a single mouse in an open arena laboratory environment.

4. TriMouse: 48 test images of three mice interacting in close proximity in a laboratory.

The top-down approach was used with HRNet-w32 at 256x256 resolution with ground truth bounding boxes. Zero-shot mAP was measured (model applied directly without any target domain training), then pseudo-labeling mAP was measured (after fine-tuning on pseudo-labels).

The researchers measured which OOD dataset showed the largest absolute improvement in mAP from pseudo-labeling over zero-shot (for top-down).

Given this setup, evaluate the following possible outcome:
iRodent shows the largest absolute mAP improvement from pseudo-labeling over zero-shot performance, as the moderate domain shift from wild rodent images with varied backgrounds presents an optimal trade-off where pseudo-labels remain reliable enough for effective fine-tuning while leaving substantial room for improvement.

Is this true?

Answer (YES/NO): NO